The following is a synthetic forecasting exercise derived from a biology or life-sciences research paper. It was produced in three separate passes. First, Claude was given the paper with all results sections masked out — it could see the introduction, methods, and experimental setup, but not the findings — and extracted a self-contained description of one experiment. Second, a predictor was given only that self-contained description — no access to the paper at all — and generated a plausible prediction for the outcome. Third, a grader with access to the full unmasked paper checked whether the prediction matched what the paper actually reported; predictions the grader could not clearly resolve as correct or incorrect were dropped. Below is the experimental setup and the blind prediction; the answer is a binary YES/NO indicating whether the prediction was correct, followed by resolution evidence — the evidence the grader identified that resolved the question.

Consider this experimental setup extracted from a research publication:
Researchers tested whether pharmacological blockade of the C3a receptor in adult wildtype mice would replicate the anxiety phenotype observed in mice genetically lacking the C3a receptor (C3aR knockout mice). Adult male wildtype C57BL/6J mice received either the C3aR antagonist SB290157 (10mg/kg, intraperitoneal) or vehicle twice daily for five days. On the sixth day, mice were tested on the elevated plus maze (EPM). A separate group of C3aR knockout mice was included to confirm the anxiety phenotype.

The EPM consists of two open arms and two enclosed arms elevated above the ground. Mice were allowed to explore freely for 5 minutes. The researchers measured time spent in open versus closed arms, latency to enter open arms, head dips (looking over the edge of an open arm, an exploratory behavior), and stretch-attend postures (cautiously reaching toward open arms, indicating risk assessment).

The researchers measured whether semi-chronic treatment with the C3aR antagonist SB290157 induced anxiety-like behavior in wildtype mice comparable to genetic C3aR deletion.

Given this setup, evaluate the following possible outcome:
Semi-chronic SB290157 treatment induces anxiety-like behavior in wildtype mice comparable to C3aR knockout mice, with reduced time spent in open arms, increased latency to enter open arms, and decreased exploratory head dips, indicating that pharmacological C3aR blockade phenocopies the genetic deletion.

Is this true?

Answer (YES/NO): NO